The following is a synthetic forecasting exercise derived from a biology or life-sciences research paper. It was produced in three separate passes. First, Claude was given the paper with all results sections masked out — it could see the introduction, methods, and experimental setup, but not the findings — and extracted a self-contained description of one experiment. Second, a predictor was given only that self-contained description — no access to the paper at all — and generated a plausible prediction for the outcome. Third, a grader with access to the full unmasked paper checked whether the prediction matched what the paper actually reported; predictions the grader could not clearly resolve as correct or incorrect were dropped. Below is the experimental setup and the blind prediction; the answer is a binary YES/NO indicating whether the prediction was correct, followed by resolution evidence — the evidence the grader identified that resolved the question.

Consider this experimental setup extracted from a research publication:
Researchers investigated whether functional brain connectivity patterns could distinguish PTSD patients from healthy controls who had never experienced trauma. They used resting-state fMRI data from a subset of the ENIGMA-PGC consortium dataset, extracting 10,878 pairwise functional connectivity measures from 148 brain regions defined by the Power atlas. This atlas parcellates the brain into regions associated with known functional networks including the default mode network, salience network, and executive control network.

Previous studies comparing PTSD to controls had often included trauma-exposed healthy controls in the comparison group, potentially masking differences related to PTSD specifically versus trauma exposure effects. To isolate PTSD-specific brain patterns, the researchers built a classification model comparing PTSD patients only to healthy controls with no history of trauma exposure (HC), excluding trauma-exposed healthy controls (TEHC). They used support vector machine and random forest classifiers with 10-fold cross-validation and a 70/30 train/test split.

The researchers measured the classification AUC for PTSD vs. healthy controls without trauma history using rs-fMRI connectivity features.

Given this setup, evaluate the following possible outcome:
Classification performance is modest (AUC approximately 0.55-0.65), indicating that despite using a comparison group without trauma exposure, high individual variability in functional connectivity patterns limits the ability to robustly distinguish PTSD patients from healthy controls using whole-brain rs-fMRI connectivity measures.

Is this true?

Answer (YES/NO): NO